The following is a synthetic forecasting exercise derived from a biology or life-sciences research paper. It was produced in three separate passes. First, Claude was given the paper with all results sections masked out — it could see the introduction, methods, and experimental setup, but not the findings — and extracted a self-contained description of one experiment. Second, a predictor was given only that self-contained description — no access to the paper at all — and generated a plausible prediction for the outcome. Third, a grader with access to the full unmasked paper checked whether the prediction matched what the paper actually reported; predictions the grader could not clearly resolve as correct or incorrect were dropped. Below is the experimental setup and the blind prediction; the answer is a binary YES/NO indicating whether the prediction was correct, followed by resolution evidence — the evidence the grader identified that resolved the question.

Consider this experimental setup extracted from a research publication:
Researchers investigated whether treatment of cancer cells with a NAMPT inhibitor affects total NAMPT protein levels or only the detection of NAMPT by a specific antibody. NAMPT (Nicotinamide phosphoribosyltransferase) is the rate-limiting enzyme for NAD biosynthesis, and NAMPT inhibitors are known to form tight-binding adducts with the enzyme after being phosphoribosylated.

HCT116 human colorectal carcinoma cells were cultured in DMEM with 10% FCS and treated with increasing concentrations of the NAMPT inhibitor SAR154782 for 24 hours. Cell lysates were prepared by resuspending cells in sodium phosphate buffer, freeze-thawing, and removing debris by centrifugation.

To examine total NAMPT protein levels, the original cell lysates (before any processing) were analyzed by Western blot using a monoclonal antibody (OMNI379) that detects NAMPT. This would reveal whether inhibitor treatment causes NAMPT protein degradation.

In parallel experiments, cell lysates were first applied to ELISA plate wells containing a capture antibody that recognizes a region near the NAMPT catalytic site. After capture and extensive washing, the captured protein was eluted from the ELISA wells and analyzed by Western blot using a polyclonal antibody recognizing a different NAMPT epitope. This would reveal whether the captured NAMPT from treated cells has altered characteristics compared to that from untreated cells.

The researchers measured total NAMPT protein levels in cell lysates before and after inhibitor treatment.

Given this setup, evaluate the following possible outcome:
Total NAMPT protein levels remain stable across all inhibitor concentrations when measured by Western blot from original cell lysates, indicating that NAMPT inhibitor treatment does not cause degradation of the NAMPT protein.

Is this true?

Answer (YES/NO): YES